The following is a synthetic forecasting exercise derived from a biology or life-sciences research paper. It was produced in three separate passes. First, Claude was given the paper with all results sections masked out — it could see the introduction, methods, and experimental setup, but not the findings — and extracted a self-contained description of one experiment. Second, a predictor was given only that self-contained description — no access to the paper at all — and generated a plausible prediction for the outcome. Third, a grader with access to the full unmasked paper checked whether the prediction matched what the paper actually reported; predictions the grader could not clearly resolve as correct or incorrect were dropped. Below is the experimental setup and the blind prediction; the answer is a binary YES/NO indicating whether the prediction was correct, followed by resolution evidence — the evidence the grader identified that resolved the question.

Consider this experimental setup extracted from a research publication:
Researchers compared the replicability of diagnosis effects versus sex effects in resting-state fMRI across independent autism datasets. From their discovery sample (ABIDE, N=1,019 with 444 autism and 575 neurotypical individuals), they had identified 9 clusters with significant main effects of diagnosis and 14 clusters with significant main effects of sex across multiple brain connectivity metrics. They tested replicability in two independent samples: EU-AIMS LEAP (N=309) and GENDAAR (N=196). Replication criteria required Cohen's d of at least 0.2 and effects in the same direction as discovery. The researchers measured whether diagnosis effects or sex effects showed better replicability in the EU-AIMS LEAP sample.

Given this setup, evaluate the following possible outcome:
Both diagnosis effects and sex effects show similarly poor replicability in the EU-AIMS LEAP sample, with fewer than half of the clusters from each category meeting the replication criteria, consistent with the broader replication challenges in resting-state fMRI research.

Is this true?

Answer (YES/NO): NO